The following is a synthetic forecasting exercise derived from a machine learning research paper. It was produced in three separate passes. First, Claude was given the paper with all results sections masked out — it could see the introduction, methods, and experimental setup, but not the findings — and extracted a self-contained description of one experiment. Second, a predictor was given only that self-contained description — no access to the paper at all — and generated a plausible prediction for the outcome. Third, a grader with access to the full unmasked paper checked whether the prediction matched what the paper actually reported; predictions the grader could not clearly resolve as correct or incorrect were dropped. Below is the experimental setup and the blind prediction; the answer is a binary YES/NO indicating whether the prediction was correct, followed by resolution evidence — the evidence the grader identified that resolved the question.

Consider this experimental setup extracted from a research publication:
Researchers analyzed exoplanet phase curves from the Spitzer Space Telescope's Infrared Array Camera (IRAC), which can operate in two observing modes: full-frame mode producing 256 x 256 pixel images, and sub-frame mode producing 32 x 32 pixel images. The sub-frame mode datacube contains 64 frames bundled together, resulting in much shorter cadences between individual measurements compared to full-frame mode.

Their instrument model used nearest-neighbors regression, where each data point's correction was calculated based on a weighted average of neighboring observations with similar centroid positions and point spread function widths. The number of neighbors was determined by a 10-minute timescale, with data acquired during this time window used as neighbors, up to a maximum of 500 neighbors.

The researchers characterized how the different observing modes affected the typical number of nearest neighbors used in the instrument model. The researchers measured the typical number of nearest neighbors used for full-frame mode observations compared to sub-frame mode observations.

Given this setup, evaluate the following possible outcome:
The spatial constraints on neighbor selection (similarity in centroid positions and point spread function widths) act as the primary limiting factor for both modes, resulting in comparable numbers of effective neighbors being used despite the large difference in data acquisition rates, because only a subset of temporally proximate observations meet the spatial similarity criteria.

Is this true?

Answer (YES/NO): NO